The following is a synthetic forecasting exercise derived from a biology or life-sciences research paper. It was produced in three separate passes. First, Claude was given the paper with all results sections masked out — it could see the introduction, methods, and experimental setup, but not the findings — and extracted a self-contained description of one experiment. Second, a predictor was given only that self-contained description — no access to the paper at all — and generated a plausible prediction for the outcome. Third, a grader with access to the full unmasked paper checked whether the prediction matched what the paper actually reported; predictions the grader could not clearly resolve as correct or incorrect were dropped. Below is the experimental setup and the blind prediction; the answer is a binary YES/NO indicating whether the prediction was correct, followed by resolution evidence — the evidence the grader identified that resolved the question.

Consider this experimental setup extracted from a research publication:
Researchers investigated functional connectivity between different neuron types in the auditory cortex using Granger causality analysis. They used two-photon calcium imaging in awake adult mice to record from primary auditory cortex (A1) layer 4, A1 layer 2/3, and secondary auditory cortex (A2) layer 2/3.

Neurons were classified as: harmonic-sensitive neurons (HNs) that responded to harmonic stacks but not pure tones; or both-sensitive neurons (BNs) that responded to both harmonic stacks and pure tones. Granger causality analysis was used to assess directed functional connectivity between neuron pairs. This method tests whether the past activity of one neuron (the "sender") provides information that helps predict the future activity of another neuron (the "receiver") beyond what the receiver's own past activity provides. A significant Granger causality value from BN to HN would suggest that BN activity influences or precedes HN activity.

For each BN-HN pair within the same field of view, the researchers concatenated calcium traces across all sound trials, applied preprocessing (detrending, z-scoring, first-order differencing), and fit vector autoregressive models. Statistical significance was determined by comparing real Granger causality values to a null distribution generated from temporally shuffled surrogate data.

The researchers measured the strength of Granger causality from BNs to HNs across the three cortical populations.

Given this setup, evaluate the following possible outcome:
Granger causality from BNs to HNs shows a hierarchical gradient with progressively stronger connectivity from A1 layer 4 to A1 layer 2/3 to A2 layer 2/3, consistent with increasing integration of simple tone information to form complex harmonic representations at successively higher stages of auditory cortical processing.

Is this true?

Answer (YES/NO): NO